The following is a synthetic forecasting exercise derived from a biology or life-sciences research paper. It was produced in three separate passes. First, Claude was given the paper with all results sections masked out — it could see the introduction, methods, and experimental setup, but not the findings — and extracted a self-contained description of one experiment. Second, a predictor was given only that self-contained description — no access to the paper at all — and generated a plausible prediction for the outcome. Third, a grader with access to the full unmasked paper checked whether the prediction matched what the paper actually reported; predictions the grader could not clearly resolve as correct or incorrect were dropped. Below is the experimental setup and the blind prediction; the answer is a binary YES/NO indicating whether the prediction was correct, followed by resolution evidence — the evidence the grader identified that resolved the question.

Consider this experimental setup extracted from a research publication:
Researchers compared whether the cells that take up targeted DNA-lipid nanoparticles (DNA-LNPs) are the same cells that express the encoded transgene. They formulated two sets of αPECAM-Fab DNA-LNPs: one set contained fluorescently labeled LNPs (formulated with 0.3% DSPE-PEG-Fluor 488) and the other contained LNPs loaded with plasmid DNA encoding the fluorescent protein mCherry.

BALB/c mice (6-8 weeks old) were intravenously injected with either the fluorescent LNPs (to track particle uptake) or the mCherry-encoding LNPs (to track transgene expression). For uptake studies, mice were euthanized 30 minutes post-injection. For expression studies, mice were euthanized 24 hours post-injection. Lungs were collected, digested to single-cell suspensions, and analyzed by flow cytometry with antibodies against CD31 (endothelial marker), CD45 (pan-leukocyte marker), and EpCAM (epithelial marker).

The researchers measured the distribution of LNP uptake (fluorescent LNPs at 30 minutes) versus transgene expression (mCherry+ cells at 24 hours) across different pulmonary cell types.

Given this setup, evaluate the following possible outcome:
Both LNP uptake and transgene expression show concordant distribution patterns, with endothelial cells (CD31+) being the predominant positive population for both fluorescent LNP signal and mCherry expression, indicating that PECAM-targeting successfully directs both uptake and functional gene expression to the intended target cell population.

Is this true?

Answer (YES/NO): YES